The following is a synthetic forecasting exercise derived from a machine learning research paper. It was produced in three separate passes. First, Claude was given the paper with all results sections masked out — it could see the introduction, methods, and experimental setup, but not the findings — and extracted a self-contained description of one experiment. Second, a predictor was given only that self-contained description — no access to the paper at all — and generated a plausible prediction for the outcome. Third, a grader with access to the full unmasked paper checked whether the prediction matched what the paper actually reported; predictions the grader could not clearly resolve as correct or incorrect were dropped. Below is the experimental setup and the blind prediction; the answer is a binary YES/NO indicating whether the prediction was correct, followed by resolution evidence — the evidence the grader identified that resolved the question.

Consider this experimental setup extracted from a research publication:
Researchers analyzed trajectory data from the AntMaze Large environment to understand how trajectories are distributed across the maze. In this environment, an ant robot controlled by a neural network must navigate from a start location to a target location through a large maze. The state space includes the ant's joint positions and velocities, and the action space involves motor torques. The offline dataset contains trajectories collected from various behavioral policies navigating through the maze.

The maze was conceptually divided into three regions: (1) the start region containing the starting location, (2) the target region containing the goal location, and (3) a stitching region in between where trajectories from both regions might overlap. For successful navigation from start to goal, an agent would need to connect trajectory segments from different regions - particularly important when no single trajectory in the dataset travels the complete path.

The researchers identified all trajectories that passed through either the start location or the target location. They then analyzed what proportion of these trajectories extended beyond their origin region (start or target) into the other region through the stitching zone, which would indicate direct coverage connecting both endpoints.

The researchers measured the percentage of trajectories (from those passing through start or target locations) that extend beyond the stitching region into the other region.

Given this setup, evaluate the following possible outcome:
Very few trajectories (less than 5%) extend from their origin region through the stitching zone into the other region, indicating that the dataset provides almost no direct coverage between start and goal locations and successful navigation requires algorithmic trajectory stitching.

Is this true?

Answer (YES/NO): YES